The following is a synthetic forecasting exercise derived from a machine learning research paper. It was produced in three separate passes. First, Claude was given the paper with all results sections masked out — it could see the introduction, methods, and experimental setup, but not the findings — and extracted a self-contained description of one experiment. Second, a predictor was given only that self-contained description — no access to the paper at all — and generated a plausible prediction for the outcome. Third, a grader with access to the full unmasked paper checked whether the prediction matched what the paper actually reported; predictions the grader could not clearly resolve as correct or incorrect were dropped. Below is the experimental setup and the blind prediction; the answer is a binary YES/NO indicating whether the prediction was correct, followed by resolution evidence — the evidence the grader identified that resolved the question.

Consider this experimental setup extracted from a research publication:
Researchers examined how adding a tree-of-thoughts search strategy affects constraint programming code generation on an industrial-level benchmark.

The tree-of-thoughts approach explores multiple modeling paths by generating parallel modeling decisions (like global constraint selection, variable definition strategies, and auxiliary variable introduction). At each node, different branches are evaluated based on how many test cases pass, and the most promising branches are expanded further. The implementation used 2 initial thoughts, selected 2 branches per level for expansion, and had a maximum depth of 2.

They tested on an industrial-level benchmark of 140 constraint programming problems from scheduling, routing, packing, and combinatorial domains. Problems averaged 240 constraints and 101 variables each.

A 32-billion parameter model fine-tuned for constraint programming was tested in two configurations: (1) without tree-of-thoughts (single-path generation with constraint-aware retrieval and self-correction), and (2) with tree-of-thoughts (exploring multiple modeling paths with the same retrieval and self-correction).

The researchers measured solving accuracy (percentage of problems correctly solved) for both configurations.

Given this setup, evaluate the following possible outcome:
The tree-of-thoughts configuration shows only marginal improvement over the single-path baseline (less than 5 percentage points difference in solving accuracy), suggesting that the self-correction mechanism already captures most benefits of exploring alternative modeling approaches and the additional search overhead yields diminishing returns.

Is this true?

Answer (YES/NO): NO